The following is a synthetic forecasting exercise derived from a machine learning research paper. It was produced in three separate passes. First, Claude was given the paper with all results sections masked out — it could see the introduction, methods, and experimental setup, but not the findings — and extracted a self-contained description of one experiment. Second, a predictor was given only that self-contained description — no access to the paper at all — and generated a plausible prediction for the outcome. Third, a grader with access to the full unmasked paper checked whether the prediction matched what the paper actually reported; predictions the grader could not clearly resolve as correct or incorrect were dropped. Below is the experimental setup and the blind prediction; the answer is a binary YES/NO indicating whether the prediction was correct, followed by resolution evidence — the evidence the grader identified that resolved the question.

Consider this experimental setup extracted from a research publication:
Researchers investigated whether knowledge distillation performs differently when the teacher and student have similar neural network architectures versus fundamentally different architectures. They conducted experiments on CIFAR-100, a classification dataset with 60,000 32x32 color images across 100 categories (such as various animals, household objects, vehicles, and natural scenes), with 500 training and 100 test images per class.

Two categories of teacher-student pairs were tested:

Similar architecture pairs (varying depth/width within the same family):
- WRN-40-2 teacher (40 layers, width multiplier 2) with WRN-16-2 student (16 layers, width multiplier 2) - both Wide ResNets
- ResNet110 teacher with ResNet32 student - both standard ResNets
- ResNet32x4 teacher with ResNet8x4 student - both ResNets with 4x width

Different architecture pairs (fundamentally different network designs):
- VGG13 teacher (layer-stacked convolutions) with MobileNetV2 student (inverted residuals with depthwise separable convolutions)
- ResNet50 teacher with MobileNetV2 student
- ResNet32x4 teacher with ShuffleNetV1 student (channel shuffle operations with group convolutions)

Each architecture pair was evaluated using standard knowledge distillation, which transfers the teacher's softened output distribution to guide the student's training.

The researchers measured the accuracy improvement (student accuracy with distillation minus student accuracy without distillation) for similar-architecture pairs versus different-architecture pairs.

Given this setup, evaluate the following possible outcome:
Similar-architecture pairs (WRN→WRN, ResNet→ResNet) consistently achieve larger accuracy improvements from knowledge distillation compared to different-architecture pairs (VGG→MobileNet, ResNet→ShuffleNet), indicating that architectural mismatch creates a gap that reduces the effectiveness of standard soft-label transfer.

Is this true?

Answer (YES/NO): NO